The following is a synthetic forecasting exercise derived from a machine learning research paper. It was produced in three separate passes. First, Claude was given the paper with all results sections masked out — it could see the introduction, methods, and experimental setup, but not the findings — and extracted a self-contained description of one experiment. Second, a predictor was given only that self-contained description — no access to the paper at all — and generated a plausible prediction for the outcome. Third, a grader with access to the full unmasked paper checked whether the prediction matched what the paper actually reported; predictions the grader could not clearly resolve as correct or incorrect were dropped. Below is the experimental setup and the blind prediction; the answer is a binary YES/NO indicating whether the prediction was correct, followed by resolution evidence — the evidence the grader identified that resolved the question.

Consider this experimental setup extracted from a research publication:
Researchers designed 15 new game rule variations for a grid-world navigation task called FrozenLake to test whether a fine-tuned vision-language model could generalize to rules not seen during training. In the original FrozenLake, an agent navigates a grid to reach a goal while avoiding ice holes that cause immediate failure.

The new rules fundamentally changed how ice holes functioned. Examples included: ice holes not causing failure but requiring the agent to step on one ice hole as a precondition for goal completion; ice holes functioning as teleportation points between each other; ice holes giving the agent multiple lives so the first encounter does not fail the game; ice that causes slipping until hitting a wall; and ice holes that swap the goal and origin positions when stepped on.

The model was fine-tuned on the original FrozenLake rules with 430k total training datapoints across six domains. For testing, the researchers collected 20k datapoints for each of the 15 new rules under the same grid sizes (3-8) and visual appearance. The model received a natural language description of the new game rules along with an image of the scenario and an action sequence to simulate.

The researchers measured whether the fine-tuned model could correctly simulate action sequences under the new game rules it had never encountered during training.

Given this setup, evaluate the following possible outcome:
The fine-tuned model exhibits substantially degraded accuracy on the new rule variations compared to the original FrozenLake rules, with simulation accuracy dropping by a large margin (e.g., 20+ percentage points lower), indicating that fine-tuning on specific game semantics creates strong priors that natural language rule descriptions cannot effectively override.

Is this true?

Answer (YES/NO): NO